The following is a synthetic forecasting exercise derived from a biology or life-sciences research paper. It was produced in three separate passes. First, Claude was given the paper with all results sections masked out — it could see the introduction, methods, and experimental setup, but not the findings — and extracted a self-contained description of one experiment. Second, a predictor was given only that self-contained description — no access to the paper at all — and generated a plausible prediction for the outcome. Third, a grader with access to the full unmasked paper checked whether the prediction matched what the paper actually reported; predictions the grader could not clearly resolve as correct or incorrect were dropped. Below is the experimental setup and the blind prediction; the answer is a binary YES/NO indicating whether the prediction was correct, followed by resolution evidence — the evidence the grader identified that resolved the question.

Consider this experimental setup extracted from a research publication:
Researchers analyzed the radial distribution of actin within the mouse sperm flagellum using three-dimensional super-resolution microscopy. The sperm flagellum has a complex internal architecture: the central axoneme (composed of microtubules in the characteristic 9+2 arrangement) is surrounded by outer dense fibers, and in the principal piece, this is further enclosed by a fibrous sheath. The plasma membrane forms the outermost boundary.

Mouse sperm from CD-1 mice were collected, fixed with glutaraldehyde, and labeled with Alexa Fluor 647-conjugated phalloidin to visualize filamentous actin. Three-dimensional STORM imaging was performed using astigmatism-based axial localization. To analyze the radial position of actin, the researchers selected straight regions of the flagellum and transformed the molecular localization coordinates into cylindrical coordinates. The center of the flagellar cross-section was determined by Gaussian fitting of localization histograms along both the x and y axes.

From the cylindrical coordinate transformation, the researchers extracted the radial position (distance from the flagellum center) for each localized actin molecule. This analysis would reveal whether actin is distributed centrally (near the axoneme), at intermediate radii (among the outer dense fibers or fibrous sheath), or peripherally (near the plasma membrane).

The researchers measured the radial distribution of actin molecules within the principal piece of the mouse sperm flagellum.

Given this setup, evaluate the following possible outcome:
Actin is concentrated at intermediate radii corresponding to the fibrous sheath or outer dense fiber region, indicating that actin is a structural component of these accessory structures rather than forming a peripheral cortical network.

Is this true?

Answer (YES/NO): NO